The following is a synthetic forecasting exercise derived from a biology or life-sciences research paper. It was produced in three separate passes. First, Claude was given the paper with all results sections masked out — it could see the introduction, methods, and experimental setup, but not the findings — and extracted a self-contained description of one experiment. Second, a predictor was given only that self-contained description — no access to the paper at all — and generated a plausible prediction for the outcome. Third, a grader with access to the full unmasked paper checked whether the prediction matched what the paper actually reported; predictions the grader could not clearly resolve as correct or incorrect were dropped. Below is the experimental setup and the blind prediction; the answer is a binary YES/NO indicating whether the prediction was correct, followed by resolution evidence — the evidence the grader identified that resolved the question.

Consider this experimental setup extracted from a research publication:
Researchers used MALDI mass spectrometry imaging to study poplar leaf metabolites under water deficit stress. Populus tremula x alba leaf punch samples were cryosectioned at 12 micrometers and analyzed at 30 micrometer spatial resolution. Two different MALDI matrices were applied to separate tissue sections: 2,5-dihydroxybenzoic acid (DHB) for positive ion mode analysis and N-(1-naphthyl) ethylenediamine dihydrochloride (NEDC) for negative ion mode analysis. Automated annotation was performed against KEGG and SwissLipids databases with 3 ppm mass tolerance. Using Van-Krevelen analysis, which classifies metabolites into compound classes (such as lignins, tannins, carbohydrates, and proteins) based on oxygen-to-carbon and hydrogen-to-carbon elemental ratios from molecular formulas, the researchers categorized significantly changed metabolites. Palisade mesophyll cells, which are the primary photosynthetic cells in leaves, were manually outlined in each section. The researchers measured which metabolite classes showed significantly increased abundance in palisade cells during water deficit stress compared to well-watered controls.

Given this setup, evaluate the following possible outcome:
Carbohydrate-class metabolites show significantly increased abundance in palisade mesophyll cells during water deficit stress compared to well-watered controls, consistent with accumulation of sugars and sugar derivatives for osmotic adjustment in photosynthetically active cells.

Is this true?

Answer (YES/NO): NO